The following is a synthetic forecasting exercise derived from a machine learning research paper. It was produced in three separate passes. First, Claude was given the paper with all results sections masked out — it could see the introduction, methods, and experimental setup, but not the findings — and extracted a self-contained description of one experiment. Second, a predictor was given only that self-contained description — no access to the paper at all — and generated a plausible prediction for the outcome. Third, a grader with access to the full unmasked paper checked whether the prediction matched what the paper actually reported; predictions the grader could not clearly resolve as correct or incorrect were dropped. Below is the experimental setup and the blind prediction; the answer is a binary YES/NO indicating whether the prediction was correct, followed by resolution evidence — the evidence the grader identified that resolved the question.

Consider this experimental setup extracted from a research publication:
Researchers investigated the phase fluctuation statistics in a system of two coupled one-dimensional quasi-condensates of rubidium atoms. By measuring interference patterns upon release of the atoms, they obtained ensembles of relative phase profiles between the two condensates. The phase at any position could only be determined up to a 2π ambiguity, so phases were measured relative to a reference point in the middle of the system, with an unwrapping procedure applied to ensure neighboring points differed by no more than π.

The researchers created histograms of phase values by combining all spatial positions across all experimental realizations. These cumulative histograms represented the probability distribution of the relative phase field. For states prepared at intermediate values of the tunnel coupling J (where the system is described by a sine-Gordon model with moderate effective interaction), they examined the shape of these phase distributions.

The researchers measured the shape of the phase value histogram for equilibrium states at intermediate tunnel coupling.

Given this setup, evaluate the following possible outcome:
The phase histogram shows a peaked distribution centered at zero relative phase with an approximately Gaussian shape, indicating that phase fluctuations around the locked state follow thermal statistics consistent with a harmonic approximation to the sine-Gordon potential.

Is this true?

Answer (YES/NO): NO